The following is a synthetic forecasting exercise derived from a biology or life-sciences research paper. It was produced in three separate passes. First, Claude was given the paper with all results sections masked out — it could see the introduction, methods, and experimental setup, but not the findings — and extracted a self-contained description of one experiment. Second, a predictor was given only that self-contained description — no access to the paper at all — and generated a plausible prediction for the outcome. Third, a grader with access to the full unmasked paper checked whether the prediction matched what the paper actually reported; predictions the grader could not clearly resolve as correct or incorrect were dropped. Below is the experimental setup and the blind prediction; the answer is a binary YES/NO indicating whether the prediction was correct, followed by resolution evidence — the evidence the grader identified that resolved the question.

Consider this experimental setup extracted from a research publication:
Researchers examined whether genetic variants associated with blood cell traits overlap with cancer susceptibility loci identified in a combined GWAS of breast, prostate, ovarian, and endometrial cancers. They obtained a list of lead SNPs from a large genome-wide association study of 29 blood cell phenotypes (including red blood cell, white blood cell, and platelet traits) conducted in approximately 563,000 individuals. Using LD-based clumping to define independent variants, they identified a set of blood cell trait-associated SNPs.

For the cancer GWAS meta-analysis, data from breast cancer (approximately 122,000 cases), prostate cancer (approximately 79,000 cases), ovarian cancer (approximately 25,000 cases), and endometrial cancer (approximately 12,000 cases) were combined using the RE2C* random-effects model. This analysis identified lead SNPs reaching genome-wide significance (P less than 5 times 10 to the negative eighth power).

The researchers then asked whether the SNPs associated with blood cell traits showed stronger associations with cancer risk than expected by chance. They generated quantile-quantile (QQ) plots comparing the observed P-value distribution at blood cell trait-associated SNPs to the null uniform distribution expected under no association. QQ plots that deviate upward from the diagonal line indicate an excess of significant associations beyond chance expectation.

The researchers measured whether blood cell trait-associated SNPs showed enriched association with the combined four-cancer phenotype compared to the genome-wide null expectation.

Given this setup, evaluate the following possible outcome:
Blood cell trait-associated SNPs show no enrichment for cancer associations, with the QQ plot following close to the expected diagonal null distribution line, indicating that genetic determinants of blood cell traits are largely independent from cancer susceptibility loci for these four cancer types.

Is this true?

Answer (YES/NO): NO